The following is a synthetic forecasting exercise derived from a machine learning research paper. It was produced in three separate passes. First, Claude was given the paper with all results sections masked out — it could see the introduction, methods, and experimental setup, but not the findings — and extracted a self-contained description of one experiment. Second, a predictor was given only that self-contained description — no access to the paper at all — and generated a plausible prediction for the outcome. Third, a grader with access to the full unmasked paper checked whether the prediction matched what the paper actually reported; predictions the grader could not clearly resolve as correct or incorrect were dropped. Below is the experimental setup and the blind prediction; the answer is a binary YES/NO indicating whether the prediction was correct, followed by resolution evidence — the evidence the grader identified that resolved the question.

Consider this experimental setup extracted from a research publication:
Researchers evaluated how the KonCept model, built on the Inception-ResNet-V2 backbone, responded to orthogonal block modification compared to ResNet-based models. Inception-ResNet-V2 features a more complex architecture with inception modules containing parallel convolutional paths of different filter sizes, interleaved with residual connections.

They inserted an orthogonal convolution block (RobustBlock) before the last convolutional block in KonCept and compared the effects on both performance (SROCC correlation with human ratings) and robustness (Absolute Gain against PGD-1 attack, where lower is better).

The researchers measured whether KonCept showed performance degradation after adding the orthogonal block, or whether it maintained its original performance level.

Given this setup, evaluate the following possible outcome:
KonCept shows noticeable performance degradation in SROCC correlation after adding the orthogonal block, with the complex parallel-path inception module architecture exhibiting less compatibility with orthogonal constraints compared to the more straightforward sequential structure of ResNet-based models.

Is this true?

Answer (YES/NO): NO